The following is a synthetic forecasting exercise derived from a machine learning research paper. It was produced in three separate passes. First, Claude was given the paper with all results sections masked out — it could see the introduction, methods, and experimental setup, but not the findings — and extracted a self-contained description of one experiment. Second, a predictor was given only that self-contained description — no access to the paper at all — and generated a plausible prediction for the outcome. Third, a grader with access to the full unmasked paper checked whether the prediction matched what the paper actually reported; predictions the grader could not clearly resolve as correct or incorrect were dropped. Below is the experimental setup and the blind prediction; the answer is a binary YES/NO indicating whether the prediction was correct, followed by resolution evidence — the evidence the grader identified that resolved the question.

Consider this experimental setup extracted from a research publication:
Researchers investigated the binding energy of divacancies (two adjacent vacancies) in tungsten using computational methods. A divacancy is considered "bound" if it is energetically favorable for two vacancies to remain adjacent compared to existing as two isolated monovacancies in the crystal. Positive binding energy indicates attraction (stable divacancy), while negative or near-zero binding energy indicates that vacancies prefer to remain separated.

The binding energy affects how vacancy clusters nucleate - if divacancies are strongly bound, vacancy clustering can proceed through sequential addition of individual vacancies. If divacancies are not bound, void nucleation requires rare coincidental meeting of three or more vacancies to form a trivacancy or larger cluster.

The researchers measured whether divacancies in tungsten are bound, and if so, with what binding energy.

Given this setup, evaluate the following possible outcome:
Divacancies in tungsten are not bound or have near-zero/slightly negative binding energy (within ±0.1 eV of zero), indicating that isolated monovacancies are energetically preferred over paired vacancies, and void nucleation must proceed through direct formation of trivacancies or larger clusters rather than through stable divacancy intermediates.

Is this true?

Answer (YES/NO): YES